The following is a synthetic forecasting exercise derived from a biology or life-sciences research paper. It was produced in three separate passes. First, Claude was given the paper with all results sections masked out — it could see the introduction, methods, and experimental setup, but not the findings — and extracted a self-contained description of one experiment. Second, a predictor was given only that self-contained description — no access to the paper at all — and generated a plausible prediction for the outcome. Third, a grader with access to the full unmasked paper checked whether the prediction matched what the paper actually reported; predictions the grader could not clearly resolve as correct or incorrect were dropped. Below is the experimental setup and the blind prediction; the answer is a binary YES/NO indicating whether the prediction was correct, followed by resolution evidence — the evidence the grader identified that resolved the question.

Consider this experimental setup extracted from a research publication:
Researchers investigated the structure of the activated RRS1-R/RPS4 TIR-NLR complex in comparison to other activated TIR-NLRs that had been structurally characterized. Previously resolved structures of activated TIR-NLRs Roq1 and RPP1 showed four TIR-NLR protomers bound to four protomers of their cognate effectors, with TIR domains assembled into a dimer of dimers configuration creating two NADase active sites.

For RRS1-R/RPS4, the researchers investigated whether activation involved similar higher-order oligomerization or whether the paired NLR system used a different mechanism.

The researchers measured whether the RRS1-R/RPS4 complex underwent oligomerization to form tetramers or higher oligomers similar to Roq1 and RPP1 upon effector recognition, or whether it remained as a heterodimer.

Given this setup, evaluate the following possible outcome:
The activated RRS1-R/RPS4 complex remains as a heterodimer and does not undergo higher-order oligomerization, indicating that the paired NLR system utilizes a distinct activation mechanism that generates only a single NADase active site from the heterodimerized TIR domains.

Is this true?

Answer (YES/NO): NO